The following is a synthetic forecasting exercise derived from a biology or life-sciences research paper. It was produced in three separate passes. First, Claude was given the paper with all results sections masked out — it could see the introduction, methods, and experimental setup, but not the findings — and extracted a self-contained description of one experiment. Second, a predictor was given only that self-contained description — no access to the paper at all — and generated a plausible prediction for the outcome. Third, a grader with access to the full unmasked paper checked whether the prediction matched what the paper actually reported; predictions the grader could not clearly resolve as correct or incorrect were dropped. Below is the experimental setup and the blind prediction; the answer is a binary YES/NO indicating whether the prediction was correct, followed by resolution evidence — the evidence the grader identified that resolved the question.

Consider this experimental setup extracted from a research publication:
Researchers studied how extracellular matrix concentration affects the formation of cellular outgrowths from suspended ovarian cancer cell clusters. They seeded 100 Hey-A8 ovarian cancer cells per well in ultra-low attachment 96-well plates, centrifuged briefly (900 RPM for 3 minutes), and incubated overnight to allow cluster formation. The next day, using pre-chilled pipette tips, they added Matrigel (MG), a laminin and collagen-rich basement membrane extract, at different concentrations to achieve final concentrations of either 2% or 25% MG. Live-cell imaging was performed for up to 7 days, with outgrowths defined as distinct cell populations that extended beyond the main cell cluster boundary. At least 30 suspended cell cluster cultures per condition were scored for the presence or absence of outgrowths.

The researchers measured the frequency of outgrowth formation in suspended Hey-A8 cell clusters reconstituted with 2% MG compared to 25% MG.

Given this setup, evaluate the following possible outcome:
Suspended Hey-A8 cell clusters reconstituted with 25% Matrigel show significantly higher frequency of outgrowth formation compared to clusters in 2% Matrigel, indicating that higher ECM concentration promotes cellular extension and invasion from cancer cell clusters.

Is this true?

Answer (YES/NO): NO